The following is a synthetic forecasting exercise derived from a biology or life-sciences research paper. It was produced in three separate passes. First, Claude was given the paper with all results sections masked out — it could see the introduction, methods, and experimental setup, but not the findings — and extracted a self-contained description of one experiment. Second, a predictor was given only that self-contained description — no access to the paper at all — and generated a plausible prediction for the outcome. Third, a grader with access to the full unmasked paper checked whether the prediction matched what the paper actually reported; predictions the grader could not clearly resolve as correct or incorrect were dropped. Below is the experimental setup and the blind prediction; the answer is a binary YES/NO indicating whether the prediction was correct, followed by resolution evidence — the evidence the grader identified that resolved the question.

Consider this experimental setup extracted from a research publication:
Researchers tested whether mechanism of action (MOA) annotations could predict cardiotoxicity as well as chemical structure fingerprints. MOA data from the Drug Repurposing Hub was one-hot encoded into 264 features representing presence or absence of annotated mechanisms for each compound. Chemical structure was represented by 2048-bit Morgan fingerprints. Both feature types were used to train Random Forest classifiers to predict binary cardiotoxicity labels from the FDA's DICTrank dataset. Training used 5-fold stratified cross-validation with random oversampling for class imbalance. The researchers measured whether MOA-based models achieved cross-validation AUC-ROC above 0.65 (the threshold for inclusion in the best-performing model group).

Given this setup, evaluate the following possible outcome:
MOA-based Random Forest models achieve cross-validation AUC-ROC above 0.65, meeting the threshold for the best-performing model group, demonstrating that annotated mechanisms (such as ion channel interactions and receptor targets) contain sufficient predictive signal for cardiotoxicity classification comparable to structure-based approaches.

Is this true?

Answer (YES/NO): YES